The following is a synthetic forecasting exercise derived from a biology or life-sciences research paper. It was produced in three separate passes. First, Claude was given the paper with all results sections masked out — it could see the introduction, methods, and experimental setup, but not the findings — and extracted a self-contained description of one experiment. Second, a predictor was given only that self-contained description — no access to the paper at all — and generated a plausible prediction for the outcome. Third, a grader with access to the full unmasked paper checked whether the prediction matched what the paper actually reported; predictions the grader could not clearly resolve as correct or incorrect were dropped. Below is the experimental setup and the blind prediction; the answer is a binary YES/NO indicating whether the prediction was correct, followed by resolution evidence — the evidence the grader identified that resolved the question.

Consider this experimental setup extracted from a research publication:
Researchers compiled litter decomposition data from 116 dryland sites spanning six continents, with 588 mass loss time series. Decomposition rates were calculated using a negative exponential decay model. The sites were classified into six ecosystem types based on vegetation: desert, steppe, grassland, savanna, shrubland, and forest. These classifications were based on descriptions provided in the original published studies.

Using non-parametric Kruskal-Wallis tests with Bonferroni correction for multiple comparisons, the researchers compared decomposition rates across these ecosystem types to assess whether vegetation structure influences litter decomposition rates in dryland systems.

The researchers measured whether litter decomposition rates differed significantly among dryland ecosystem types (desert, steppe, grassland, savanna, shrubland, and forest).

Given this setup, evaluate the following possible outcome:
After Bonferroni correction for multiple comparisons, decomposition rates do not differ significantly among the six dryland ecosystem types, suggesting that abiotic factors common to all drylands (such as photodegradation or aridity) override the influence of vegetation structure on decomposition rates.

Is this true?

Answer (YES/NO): NO